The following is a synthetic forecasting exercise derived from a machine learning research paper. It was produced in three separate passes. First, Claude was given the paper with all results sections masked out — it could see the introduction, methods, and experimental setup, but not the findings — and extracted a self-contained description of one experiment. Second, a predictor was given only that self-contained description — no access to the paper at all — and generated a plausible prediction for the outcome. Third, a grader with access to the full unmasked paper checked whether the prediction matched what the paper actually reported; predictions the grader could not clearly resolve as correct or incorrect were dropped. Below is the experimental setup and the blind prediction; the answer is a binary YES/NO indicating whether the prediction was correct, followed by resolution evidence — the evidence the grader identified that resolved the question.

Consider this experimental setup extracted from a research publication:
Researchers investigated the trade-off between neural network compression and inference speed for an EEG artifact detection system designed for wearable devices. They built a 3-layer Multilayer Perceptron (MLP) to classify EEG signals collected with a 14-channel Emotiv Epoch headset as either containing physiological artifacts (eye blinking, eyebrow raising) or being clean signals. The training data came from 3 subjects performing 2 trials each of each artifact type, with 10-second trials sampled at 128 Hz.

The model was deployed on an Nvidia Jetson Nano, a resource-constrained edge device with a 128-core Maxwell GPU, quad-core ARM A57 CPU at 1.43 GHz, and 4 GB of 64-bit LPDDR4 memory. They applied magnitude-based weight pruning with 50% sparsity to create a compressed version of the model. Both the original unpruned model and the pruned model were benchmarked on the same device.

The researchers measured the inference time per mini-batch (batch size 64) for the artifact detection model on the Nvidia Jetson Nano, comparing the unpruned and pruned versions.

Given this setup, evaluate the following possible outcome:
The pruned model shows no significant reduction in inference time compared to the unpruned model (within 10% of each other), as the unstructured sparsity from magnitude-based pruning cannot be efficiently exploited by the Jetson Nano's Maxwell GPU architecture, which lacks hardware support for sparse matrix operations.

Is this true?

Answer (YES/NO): NO